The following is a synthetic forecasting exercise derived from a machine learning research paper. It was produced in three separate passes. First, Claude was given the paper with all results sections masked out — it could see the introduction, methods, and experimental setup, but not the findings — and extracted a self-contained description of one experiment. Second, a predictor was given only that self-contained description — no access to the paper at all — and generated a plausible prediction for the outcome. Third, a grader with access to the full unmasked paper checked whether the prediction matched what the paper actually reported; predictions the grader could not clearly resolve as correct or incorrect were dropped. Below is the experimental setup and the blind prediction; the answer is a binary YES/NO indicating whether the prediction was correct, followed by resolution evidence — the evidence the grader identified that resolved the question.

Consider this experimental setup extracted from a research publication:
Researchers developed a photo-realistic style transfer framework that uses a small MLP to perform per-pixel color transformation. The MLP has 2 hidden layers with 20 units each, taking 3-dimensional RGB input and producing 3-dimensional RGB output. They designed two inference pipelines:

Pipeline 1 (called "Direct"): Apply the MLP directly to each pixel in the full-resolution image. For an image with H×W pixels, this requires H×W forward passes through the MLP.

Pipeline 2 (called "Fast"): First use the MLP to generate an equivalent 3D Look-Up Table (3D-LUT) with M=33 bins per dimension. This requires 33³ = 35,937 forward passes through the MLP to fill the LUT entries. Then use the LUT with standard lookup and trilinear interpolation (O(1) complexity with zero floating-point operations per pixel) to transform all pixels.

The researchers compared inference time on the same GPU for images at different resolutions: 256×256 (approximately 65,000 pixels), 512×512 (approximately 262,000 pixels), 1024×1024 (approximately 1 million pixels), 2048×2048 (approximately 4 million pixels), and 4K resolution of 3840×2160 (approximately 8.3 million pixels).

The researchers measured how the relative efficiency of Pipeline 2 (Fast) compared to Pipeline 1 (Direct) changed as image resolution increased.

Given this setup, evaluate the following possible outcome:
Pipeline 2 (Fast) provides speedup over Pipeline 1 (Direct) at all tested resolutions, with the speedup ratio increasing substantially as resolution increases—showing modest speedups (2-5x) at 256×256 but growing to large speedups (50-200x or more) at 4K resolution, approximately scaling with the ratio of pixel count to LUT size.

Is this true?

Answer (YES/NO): NO